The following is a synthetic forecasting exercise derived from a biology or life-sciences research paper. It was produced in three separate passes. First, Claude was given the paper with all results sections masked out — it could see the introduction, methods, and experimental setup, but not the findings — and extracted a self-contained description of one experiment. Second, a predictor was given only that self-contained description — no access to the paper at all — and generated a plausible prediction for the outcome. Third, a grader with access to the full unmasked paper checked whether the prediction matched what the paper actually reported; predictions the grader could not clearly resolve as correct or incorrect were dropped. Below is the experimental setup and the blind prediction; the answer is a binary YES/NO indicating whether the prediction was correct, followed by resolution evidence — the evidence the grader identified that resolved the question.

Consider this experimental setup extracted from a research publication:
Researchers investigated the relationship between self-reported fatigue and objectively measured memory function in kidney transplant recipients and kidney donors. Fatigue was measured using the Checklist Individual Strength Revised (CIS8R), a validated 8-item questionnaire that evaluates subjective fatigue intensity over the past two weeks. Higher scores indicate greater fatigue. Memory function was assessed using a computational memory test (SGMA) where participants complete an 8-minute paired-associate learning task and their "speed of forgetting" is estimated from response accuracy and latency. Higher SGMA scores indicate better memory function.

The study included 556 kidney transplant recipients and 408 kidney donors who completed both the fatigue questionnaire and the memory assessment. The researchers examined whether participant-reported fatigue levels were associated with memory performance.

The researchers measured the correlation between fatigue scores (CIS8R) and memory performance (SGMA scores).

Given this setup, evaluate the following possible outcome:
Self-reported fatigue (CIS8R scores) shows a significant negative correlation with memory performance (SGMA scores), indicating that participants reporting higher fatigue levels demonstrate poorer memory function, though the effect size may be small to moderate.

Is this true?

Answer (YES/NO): YES